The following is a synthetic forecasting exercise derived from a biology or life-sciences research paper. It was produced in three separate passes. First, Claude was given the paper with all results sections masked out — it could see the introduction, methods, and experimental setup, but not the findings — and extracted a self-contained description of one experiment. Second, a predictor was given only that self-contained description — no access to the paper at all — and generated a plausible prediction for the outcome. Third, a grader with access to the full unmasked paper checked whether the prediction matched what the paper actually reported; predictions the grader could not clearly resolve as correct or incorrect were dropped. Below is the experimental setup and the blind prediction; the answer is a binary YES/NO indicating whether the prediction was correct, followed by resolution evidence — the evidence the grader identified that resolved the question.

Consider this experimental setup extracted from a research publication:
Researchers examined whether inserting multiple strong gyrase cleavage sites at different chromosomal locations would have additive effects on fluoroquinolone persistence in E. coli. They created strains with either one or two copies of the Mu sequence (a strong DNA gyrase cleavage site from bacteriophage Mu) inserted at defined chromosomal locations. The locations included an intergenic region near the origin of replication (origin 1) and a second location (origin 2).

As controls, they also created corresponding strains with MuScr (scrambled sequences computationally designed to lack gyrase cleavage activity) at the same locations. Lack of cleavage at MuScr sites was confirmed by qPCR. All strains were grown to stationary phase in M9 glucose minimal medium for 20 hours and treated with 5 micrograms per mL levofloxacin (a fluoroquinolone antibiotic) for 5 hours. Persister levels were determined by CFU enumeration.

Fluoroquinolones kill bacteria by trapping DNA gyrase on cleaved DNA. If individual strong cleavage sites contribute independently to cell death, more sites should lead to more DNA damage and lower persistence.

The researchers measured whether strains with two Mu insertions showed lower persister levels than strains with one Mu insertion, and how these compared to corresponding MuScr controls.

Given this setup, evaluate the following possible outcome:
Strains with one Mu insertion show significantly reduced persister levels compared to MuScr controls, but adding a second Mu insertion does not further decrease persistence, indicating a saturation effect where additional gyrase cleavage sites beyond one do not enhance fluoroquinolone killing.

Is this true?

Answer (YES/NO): NO